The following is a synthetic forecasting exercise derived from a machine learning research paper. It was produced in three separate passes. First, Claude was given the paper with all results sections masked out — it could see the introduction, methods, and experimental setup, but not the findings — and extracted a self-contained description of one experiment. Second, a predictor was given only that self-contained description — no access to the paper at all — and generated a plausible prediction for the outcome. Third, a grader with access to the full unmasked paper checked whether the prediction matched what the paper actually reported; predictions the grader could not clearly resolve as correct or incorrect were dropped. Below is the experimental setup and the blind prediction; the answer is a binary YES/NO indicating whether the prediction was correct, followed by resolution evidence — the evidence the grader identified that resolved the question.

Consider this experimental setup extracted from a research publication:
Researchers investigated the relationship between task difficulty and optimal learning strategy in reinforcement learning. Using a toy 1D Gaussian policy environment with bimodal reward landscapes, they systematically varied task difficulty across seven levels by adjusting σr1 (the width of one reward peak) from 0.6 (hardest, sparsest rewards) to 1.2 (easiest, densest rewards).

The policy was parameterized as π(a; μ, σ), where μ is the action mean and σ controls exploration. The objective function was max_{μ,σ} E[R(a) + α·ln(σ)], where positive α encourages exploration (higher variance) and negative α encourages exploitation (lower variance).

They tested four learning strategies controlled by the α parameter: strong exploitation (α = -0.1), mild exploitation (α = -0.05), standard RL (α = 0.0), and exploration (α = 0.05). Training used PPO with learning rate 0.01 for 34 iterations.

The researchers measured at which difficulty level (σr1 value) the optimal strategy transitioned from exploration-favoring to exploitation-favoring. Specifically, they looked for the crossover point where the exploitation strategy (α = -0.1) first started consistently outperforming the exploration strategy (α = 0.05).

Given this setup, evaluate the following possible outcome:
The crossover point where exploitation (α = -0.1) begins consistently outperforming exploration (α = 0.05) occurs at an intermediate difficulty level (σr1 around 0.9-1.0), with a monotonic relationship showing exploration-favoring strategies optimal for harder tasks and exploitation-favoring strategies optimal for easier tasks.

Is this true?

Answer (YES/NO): YES